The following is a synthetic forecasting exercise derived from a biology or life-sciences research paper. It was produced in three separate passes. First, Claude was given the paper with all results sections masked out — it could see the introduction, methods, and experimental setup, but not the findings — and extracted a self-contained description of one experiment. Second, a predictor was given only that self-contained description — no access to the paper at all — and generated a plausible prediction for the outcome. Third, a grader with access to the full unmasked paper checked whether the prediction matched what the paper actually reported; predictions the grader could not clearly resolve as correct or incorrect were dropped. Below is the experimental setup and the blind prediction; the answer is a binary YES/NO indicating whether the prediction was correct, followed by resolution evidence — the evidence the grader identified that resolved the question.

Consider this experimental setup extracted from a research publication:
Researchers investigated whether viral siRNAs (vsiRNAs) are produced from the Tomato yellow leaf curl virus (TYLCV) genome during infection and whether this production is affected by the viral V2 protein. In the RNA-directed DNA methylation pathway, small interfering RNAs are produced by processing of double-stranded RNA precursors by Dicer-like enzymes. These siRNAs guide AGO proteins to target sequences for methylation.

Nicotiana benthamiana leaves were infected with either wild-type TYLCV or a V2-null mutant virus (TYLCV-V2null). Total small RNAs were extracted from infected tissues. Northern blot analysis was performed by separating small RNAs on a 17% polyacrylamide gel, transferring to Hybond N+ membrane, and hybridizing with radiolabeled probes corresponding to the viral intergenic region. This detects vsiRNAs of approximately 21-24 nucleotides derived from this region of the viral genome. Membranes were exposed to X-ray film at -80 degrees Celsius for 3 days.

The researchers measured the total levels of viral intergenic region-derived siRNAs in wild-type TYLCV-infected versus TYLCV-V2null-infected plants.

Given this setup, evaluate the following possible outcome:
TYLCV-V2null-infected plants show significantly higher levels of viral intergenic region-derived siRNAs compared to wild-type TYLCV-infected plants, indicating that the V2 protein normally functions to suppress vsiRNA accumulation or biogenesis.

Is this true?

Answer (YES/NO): NO